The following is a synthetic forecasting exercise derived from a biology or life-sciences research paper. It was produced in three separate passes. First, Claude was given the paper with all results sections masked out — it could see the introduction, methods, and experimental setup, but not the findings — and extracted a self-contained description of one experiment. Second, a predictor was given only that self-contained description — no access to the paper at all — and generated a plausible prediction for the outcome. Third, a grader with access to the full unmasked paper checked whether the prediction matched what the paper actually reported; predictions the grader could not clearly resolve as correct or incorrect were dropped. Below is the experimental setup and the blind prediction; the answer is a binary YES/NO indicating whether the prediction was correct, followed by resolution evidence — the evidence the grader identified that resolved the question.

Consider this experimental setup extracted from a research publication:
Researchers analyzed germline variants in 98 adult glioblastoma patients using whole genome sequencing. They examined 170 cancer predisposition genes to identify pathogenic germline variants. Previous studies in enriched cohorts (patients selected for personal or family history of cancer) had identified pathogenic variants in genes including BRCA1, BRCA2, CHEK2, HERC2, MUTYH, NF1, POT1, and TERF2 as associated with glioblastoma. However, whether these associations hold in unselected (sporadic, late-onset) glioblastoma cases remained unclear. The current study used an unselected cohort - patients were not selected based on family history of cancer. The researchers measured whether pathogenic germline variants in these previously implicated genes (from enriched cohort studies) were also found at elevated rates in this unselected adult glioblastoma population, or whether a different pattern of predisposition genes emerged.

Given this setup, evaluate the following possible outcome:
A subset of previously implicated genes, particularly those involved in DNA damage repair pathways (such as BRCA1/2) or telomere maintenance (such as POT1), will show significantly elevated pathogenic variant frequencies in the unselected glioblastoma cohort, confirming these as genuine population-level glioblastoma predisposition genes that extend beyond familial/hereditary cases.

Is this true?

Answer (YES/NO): NO